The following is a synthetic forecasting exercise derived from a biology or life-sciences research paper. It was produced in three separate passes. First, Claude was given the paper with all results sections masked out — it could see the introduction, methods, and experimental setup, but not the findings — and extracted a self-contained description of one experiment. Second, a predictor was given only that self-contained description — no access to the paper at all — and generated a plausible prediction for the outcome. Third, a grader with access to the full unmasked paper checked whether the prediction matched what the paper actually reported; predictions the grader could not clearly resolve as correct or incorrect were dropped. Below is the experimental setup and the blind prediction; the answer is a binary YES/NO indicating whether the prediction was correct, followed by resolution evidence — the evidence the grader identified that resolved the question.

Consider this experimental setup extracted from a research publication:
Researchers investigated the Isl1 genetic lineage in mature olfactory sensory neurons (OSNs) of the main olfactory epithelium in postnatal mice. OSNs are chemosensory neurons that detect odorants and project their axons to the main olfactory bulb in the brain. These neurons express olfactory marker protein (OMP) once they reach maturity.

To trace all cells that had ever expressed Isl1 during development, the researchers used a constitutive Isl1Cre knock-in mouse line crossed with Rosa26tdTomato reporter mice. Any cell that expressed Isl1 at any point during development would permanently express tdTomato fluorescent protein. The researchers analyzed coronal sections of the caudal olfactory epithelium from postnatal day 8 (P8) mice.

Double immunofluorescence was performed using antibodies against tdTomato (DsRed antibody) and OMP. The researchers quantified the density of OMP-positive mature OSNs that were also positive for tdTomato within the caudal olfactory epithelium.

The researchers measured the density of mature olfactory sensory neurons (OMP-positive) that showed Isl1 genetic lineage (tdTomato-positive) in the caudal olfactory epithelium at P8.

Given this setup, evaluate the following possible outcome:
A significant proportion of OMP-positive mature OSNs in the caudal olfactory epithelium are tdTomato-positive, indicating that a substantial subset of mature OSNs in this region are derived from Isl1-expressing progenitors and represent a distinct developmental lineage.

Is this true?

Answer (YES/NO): NO